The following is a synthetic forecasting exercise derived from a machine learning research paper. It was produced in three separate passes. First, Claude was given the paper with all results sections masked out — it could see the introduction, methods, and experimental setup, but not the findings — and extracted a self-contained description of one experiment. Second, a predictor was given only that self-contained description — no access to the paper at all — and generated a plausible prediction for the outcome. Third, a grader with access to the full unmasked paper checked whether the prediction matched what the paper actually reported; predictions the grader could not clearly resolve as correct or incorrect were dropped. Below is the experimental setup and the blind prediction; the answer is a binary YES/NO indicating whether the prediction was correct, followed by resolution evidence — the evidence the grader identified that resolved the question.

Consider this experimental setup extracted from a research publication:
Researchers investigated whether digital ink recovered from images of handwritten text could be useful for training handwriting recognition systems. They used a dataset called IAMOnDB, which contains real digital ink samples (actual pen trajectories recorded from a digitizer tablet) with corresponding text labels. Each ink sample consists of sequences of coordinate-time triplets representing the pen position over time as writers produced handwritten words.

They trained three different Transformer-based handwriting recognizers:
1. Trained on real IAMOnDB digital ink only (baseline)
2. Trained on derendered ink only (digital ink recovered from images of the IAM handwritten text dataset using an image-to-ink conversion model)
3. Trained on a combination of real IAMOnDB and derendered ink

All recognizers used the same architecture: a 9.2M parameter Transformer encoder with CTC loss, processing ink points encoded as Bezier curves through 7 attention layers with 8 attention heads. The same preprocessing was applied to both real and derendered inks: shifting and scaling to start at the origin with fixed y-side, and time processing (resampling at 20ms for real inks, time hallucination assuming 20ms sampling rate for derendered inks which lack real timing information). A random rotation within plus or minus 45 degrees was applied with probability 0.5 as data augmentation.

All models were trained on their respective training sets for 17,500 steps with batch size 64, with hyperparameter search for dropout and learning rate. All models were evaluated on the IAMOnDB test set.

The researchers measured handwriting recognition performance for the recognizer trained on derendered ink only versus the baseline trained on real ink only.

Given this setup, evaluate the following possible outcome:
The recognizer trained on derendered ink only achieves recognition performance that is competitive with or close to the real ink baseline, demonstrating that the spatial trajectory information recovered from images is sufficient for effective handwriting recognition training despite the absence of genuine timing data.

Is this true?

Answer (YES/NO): YES